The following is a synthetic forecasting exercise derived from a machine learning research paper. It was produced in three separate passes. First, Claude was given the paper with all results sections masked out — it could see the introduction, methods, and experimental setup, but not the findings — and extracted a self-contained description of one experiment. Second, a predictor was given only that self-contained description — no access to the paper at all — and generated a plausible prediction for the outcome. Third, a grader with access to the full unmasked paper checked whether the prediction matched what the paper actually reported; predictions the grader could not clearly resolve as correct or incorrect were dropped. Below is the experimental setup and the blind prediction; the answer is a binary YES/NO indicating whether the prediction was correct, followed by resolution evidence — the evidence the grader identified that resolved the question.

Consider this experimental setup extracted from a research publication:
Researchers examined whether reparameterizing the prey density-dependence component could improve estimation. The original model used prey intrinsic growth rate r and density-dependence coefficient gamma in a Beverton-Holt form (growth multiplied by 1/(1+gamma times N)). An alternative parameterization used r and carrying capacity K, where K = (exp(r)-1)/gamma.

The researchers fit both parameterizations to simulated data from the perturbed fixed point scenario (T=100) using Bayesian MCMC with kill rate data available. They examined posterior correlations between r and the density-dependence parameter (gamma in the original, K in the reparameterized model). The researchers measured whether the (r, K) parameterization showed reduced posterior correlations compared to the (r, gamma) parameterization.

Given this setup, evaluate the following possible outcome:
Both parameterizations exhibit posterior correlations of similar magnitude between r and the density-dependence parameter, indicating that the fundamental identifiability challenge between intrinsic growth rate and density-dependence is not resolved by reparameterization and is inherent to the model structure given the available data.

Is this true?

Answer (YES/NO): NO